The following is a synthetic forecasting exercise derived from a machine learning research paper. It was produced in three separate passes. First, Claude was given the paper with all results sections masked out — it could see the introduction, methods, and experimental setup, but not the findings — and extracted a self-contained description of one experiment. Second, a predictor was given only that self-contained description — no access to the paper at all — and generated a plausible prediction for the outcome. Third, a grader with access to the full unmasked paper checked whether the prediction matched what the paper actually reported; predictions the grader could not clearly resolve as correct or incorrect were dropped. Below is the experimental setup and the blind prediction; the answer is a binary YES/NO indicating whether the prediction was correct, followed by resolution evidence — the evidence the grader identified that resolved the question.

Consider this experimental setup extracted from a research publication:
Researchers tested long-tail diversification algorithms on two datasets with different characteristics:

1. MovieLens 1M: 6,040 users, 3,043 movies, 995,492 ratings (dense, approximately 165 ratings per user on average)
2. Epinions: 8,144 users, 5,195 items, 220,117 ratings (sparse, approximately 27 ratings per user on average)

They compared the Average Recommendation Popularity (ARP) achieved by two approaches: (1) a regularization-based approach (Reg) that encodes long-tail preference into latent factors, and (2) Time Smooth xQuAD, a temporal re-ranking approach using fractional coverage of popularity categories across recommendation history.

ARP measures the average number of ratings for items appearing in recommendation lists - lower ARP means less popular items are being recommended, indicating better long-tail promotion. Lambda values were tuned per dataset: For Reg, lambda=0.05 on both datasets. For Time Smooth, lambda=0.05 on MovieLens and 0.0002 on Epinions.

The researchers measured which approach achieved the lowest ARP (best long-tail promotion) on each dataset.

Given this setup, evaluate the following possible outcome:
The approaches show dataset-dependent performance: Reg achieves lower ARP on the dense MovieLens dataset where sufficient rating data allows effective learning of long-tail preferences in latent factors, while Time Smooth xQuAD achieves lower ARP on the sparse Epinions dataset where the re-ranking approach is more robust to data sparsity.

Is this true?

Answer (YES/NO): NO